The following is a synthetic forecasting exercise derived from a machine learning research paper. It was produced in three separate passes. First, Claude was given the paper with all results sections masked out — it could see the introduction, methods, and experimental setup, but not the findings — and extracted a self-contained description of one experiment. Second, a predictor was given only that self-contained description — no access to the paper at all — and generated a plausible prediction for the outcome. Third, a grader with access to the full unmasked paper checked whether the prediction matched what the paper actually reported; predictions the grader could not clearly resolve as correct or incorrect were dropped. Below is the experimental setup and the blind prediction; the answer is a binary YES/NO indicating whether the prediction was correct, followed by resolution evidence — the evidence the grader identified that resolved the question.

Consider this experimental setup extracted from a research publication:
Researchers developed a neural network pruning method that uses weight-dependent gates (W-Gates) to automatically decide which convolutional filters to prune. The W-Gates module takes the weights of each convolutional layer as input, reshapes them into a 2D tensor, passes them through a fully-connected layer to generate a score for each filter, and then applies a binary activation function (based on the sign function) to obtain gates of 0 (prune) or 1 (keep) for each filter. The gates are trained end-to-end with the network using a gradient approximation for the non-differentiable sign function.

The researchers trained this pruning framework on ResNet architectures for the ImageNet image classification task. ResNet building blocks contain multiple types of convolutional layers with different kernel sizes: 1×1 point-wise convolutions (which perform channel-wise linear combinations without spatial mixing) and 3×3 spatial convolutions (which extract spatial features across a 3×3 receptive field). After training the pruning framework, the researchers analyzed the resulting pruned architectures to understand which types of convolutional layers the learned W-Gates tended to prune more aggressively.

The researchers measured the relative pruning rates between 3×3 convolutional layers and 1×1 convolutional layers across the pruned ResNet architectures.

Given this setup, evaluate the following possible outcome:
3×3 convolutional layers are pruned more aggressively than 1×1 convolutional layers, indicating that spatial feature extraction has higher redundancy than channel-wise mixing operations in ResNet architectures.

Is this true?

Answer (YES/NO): YES